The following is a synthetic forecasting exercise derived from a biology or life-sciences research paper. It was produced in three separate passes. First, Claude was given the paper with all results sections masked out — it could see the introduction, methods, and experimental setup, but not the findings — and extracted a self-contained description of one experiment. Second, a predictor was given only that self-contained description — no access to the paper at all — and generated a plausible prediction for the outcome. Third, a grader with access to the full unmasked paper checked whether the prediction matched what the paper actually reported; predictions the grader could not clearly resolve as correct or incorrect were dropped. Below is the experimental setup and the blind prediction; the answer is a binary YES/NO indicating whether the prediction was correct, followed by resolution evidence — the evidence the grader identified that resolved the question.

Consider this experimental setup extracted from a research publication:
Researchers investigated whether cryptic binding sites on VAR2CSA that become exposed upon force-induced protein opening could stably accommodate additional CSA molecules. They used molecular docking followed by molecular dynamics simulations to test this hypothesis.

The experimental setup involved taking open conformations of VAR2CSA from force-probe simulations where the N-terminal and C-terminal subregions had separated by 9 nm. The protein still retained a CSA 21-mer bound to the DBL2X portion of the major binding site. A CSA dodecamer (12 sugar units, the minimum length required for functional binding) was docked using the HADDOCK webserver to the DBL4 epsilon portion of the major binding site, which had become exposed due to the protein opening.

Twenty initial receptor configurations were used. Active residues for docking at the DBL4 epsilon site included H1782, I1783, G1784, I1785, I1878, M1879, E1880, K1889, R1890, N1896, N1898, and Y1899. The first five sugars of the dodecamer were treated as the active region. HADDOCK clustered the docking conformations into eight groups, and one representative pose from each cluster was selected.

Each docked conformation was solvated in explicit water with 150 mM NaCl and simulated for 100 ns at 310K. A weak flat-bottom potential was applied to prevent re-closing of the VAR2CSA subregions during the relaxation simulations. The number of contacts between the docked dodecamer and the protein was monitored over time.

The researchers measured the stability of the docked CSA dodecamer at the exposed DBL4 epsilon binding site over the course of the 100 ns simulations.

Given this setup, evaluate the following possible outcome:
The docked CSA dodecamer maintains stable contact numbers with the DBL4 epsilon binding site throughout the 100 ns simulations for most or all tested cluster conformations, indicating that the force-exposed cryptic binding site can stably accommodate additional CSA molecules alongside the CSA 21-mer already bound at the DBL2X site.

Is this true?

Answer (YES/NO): YES